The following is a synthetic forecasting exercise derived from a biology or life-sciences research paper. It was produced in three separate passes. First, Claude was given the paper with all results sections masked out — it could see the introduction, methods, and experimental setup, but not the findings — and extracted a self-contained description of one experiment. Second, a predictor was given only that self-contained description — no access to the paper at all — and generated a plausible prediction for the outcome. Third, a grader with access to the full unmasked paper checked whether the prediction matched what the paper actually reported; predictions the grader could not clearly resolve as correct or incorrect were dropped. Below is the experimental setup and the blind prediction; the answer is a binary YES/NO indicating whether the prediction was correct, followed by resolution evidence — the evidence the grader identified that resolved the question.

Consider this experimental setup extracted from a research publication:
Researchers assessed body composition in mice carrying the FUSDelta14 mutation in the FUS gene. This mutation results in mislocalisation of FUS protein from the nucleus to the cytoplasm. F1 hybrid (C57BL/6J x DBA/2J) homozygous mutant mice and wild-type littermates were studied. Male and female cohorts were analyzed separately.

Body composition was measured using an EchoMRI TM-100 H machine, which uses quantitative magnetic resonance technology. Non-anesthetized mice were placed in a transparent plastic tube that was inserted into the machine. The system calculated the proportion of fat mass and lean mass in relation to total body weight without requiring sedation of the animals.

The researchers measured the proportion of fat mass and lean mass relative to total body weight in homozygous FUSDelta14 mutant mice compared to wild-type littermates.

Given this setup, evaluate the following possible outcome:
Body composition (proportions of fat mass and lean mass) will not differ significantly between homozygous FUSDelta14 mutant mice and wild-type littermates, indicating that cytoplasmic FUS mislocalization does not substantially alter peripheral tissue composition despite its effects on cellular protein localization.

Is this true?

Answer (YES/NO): NO